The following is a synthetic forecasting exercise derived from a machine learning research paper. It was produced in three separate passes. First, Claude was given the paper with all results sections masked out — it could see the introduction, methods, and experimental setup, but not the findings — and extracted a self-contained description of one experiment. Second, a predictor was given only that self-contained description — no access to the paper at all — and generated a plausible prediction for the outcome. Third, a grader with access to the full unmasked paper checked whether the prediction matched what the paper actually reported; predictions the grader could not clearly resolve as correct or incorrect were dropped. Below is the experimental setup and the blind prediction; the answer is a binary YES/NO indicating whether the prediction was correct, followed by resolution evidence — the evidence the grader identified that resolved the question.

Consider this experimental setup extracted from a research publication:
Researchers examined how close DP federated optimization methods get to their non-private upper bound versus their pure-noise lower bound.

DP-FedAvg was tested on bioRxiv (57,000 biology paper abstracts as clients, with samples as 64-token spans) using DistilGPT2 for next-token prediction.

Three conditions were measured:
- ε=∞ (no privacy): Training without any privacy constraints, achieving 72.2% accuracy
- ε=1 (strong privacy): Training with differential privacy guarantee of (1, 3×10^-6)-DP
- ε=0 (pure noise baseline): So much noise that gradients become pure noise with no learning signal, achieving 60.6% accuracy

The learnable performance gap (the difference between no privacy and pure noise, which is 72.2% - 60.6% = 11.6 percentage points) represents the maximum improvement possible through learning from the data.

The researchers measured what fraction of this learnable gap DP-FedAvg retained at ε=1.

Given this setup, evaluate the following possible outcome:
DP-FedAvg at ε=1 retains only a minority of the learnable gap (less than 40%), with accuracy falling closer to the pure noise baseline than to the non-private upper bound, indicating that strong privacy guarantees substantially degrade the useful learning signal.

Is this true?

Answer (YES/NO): YES